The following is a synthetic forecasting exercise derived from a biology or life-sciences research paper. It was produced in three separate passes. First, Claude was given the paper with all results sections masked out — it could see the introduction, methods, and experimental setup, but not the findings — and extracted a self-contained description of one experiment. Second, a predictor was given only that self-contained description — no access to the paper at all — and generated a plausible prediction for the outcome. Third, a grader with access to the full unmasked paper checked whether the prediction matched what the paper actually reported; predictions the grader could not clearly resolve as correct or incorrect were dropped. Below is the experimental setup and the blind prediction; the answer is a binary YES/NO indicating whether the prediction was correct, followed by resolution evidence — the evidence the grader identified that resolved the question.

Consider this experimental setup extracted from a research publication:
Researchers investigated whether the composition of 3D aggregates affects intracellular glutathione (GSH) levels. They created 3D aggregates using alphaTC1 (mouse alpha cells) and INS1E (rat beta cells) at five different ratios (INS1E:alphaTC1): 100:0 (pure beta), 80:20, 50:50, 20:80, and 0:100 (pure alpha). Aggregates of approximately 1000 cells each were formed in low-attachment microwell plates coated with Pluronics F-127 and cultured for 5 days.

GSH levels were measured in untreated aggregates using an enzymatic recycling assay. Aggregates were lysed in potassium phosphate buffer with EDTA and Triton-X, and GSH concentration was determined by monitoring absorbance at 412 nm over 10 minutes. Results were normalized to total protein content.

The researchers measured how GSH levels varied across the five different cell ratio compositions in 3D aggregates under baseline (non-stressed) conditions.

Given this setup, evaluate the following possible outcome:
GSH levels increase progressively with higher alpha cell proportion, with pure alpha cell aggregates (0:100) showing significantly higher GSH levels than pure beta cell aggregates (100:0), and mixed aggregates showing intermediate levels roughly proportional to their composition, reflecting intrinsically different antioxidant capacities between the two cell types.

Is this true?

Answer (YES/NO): NO